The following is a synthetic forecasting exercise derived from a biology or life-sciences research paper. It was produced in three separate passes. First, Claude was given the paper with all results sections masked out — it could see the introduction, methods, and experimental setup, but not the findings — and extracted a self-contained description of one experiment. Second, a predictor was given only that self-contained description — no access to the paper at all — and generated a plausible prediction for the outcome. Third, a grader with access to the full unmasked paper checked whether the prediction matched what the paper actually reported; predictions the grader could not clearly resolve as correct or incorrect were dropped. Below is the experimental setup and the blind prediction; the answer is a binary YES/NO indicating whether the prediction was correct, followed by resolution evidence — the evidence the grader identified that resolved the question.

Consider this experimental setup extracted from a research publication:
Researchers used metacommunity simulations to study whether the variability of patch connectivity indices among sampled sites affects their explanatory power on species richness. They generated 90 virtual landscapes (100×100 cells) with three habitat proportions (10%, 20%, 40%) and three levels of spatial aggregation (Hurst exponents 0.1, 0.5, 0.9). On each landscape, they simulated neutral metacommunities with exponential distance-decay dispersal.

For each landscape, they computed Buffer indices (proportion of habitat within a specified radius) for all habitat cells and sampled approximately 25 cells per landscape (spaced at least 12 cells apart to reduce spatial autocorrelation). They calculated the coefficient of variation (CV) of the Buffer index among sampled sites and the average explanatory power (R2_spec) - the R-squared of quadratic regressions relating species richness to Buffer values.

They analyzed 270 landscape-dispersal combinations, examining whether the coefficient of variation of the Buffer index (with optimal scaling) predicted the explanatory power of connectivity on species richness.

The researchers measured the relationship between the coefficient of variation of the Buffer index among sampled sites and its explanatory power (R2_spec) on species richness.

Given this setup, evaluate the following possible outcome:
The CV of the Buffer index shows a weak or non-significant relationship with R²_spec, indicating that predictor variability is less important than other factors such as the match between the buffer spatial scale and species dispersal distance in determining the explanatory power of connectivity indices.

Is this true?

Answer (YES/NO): NO